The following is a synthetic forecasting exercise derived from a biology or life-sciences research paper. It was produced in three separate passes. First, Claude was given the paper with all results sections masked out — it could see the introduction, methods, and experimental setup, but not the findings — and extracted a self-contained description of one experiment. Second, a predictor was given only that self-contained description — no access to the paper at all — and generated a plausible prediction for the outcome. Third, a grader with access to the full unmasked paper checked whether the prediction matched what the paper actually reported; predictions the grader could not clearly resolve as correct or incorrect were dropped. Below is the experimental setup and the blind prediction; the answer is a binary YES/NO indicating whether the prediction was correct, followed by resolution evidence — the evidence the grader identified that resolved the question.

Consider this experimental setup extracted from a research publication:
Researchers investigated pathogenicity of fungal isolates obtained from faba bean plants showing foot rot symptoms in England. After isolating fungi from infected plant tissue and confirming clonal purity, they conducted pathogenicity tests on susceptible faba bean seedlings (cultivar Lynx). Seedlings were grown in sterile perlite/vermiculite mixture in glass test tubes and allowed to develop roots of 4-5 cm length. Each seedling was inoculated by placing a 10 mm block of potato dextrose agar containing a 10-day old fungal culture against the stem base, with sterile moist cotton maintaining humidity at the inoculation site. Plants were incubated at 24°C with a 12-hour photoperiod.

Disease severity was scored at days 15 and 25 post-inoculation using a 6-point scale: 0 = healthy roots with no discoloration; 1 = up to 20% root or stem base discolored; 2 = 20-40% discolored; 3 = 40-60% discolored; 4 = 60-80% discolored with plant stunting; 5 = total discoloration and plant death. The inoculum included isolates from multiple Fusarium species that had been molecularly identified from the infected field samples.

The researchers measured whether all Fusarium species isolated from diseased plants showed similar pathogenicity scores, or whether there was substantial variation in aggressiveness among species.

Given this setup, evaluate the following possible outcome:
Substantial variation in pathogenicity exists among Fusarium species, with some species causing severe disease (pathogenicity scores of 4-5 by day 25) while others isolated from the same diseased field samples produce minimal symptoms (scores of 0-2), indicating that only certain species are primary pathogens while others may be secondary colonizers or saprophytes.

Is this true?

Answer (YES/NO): NO